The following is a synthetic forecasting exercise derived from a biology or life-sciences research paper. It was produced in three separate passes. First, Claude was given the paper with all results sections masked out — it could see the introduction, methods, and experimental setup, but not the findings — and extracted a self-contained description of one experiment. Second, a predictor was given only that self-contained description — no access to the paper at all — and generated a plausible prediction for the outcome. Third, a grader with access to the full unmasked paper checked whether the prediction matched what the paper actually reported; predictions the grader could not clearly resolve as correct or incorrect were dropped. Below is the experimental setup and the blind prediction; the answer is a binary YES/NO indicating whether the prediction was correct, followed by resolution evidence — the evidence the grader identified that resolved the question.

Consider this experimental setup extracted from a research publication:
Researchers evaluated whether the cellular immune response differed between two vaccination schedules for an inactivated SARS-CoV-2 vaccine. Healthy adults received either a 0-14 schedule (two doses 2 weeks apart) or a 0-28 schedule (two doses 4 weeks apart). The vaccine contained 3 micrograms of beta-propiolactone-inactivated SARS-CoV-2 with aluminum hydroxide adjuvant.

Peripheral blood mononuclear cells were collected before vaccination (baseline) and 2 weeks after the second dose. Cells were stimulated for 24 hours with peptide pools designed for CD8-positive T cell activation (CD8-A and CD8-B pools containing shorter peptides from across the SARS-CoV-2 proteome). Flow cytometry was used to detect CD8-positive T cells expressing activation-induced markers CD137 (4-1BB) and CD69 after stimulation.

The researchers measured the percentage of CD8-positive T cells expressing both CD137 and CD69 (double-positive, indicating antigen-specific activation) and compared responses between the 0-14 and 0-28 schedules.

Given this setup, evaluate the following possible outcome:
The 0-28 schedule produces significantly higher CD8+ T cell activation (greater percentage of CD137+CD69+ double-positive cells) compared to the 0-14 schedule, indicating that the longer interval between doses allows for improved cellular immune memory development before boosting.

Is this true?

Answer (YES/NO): NO